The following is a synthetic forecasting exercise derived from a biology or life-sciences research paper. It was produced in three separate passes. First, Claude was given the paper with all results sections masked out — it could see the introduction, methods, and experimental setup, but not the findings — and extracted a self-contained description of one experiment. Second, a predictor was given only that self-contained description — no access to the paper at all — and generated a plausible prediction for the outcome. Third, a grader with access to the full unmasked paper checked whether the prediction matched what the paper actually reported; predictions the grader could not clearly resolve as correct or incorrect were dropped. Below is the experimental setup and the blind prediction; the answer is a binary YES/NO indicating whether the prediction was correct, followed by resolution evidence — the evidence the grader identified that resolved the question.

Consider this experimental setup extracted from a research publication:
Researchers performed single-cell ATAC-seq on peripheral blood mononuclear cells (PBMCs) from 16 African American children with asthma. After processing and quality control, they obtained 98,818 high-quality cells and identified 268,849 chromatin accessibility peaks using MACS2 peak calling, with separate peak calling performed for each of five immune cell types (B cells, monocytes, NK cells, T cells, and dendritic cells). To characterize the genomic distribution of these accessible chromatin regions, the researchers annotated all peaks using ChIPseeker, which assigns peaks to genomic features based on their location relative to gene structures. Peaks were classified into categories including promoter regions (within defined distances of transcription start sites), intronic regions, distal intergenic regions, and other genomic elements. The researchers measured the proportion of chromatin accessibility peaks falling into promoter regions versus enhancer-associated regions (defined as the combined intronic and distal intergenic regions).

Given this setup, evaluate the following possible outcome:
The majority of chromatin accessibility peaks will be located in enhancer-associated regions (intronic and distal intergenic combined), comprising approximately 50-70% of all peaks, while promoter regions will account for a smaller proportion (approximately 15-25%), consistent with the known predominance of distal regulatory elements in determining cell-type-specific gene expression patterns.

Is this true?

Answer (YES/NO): NO